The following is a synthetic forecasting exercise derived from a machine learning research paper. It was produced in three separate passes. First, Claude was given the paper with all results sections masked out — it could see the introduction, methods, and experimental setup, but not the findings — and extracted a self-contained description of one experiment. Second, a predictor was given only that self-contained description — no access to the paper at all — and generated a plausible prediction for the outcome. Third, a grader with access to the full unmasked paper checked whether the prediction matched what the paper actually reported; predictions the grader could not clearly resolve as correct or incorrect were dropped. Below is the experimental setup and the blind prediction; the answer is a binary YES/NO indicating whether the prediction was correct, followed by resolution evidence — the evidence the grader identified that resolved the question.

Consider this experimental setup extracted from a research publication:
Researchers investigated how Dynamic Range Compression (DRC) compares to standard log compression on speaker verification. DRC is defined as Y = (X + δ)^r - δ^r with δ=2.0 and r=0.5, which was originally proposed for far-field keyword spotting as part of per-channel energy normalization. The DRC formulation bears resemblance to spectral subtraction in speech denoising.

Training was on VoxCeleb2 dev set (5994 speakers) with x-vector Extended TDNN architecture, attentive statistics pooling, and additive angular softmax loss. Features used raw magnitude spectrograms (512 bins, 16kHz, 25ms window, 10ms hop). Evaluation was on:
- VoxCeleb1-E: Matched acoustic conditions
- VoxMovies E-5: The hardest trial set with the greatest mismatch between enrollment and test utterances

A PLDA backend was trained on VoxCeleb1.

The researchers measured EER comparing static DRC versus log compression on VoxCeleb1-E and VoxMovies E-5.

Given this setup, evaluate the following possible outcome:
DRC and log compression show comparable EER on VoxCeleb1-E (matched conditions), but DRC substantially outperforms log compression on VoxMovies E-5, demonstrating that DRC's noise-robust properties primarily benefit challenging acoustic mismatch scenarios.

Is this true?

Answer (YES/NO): YES